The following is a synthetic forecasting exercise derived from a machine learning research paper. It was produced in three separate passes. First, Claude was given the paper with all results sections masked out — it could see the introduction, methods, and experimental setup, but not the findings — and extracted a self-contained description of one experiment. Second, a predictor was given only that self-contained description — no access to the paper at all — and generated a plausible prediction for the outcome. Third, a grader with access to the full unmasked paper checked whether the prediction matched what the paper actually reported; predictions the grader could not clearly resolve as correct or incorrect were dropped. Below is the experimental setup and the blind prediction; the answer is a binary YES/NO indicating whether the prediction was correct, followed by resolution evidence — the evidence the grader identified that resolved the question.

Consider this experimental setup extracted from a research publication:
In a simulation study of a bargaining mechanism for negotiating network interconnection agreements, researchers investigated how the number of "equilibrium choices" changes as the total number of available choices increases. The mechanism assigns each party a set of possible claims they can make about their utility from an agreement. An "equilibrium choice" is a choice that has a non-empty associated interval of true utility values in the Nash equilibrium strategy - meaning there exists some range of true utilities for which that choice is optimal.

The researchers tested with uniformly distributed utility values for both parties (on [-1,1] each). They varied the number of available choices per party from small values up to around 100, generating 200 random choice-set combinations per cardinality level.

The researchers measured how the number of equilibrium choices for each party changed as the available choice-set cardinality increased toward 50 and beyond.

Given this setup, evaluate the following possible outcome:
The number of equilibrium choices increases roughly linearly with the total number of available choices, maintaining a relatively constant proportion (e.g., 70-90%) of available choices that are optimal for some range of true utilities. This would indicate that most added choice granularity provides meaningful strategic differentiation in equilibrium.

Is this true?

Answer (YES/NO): NO